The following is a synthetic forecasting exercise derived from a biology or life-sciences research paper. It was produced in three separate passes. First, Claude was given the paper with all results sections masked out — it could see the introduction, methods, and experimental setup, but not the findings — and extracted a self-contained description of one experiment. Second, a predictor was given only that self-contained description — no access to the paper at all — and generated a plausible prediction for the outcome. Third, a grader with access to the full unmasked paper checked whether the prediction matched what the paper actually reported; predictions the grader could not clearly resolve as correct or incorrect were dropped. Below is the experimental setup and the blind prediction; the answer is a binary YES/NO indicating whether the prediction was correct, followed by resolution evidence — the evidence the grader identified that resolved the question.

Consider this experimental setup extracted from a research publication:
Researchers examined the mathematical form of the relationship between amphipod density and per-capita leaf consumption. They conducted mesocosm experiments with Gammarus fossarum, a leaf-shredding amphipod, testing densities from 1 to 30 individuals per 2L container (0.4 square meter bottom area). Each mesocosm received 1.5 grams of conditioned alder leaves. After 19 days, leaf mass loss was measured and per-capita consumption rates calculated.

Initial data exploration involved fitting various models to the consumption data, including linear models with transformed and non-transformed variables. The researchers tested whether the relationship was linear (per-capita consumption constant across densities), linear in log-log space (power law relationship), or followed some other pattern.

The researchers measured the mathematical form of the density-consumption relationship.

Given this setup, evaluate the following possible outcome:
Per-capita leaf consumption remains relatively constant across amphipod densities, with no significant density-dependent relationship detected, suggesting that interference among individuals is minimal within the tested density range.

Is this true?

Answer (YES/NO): NO